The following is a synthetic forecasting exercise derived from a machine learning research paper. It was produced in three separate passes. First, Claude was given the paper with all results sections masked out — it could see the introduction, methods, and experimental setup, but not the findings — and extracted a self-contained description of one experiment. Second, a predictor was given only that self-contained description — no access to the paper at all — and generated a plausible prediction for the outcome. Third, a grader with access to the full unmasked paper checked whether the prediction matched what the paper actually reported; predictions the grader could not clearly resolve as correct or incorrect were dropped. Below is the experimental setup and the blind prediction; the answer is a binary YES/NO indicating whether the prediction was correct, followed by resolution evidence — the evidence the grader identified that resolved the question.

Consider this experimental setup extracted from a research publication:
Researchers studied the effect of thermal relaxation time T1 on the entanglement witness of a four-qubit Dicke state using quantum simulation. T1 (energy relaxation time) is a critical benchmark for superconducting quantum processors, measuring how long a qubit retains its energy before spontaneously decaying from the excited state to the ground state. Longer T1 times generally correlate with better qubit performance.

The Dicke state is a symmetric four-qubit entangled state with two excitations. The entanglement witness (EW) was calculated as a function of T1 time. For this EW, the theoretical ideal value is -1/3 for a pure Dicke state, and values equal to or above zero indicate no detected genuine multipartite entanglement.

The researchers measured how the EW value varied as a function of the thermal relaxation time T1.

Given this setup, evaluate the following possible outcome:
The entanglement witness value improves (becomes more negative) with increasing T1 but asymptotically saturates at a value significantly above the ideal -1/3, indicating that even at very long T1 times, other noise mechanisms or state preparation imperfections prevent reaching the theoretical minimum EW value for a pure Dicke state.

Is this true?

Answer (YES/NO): NO